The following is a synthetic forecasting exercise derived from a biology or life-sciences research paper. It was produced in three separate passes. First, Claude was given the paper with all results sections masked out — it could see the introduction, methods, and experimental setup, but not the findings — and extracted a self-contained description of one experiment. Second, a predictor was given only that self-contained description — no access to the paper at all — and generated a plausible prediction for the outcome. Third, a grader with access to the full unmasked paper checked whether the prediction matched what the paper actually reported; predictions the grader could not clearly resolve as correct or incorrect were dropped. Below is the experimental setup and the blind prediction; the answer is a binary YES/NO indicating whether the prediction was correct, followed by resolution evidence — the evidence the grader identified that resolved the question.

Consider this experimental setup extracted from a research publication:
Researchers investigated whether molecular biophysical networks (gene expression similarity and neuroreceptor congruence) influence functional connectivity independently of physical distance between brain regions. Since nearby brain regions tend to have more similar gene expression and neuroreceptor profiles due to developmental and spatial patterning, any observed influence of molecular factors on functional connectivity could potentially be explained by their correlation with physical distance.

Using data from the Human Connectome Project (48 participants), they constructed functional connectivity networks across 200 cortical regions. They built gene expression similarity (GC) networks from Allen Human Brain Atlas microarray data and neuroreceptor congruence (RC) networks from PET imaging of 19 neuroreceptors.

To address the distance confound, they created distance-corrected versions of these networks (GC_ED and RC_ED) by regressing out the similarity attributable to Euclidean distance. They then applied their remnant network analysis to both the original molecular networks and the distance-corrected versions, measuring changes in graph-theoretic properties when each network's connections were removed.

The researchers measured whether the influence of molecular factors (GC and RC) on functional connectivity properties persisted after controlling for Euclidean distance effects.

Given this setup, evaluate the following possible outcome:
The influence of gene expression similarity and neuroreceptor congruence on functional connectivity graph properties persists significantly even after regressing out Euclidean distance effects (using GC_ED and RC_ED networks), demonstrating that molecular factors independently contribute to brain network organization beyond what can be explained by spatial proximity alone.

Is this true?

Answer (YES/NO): YES